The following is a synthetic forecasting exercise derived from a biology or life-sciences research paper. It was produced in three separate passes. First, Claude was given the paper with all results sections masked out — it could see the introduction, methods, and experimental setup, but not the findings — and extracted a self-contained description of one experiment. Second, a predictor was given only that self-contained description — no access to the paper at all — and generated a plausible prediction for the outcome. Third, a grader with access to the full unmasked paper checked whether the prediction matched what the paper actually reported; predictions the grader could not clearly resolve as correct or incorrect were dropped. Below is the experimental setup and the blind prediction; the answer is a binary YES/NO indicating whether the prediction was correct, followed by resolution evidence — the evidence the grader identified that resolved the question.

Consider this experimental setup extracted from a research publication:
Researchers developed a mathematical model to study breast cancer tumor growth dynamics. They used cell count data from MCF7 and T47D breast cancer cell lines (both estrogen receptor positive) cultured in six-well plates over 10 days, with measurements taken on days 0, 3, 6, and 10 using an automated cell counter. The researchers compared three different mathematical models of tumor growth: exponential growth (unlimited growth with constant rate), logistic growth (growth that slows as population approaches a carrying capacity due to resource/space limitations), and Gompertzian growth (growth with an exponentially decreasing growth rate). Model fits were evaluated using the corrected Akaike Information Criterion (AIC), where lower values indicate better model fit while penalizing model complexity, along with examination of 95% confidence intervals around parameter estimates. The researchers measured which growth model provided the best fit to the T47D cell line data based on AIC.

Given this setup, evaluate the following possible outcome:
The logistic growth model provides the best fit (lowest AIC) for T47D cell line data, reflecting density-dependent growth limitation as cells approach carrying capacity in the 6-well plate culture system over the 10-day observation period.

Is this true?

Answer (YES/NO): NO